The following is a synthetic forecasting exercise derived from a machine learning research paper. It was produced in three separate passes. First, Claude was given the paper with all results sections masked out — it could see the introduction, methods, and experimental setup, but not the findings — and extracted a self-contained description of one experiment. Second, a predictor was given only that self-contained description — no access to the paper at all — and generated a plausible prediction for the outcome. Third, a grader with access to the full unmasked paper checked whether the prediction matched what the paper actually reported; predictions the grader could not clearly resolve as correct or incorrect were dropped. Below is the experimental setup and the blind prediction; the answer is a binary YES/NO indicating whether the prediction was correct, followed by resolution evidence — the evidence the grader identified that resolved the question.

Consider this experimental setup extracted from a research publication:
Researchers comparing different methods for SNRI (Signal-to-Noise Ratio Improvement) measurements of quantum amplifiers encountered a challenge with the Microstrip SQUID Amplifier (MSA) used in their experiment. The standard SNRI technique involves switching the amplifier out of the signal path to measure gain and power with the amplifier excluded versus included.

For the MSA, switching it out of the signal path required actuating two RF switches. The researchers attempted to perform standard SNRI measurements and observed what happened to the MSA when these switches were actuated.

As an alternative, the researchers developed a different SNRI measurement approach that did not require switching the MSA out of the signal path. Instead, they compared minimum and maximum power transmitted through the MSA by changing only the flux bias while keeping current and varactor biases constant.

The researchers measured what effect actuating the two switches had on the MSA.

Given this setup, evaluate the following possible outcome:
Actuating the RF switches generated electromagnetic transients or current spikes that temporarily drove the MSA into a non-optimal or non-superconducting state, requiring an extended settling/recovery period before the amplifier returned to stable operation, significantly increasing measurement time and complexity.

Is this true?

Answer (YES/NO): NO